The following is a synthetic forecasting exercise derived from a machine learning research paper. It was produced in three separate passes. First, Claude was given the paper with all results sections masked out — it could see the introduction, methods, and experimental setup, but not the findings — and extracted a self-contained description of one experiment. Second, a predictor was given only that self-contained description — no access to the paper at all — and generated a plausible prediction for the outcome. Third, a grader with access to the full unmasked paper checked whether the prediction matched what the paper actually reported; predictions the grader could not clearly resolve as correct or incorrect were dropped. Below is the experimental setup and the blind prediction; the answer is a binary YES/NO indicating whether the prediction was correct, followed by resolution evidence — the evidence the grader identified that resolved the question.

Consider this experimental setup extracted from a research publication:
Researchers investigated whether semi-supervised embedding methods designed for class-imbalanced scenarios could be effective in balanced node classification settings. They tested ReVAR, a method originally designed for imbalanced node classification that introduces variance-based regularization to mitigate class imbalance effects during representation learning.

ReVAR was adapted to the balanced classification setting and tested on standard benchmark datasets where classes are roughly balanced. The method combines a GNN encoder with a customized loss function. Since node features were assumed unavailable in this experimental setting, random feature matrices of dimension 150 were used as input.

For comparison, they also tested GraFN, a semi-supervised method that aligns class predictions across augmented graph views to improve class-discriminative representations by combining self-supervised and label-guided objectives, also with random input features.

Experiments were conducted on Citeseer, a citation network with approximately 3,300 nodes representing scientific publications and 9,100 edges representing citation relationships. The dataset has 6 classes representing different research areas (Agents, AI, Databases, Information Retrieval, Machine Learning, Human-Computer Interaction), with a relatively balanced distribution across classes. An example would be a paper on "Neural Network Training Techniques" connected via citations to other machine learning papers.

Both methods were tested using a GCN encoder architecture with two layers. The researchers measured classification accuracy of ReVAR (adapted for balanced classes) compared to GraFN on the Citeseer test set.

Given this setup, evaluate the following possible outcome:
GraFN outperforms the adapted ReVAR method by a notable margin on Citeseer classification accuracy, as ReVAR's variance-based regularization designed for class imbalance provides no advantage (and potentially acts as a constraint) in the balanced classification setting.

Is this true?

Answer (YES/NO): YES